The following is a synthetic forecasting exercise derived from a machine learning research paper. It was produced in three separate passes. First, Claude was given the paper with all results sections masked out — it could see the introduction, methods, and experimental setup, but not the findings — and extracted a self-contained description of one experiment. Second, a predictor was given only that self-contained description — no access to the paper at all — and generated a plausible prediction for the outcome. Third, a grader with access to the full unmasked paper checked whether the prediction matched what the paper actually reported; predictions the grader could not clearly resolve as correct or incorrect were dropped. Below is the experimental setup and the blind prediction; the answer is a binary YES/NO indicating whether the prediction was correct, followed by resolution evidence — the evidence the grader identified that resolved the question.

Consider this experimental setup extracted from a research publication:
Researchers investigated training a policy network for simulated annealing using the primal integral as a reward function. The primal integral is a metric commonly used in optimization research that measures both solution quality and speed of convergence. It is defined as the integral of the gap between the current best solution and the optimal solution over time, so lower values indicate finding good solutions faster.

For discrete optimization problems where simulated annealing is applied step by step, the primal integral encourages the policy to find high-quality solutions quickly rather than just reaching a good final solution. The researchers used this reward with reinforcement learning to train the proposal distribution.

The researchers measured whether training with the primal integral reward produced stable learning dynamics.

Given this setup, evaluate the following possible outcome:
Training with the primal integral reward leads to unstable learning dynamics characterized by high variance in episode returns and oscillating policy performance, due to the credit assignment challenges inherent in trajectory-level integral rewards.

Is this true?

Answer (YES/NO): NO